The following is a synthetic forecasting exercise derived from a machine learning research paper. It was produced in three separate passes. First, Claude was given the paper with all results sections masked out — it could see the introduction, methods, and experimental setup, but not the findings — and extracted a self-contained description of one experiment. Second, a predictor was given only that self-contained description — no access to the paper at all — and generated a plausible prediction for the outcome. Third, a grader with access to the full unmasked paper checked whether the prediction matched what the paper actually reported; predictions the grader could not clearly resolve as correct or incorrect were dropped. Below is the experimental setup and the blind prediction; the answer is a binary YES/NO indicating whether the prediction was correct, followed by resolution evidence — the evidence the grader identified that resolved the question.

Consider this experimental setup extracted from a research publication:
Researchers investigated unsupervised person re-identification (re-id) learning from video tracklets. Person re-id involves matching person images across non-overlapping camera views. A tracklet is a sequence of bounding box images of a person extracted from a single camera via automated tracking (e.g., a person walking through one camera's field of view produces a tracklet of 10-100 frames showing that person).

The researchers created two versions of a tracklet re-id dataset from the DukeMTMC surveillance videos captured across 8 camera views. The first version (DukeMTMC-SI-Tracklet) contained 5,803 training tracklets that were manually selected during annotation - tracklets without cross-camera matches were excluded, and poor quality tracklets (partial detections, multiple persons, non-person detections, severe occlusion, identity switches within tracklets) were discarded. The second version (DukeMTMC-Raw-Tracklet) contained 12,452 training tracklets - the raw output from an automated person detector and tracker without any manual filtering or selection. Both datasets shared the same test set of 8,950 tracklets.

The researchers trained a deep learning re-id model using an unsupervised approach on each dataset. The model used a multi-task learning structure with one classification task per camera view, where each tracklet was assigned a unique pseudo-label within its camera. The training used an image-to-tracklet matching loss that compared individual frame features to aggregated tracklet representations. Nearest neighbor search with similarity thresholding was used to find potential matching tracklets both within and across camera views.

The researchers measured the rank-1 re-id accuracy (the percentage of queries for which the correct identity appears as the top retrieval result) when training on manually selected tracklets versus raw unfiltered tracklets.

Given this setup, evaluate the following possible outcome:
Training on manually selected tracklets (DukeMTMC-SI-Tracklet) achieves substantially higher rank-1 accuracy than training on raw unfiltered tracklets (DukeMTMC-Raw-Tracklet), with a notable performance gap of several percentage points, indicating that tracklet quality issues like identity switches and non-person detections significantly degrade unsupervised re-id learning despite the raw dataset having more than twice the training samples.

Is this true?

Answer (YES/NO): NO